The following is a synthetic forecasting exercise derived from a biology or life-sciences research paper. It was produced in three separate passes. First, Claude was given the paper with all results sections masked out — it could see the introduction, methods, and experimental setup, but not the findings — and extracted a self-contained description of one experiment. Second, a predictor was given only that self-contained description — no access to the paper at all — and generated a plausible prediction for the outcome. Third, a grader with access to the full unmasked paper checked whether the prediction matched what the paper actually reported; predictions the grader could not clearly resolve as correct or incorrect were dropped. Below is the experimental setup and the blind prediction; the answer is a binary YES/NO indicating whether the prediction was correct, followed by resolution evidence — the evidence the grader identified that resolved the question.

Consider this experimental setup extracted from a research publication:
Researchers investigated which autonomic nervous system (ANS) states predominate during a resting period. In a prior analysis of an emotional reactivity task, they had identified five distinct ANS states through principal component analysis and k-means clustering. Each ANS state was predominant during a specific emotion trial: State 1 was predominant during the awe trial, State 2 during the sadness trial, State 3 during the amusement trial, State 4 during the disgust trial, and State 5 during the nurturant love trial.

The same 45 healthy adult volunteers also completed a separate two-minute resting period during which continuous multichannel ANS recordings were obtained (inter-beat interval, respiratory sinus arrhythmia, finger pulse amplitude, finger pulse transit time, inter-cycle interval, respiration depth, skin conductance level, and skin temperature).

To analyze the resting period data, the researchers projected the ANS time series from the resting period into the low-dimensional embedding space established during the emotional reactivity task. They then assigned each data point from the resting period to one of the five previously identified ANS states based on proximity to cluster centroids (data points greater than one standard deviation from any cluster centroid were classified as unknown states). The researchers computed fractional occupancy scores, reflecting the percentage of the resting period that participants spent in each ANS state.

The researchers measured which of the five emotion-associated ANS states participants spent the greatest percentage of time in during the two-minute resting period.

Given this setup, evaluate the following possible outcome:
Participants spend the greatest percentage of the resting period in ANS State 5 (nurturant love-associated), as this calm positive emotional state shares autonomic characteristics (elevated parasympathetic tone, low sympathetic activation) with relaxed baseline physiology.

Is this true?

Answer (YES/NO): NO